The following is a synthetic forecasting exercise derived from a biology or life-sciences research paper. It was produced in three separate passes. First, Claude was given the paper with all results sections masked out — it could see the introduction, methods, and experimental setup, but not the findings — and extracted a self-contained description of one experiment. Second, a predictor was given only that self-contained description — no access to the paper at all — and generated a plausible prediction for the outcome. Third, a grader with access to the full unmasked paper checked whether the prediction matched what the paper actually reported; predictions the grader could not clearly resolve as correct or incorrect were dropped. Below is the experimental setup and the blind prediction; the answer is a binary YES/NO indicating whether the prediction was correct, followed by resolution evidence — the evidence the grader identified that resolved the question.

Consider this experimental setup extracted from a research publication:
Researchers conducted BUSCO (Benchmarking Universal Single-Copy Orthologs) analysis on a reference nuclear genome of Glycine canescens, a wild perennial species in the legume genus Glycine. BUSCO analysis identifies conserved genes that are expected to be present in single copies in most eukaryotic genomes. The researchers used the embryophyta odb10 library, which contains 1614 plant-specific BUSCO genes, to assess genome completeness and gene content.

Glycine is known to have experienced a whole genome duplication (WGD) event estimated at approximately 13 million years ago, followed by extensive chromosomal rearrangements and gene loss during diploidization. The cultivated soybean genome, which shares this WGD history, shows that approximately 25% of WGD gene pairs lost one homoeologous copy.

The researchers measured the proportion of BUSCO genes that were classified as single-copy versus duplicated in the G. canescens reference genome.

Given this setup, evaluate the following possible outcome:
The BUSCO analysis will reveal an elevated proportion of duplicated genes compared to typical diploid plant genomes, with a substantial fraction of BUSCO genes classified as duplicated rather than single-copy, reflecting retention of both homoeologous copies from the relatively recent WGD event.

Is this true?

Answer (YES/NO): YES